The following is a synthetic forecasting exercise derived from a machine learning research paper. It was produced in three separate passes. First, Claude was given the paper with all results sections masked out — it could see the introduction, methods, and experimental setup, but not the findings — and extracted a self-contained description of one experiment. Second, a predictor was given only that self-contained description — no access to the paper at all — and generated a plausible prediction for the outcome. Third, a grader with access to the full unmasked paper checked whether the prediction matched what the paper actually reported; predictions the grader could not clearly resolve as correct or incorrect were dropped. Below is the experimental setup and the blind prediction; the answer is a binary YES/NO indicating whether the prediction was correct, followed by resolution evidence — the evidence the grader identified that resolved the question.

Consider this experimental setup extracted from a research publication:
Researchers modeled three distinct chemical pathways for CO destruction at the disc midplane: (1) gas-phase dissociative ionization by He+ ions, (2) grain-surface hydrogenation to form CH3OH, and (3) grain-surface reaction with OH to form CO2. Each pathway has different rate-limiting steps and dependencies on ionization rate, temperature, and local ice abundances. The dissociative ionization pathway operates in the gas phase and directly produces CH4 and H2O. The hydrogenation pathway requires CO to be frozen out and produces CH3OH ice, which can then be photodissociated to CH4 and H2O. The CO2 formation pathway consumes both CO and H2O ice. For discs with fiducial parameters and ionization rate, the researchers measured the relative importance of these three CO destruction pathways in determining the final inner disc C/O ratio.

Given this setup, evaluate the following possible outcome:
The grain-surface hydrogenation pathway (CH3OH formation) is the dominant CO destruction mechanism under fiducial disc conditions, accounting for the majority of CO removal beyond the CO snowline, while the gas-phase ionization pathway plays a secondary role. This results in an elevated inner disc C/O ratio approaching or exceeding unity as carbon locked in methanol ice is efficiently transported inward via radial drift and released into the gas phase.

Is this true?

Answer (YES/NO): NO